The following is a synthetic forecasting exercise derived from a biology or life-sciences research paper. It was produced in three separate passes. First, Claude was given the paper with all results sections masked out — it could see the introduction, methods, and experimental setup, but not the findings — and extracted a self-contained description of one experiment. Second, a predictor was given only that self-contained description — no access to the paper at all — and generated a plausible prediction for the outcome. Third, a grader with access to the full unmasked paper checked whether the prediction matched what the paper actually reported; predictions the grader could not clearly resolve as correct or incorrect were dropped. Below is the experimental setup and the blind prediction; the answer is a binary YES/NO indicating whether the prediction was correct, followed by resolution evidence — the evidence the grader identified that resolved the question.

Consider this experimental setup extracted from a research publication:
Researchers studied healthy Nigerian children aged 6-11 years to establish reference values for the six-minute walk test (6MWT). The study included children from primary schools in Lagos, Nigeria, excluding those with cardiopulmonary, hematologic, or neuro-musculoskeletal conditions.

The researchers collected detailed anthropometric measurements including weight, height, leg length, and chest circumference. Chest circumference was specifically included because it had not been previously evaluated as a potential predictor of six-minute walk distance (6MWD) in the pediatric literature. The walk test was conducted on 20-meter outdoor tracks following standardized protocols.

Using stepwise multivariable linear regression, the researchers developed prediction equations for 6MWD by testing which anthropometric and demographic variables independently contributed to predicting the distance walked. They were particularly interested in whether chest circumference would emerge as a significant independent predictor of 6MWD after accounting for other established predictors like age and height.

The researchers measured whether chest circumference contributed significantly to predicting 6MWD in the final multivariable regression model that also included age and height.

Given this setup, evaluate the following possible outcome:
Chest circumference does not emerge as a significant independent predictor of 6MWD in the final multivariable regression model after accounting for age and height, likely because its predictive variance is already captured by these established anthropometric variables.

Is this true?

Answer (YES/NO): YES